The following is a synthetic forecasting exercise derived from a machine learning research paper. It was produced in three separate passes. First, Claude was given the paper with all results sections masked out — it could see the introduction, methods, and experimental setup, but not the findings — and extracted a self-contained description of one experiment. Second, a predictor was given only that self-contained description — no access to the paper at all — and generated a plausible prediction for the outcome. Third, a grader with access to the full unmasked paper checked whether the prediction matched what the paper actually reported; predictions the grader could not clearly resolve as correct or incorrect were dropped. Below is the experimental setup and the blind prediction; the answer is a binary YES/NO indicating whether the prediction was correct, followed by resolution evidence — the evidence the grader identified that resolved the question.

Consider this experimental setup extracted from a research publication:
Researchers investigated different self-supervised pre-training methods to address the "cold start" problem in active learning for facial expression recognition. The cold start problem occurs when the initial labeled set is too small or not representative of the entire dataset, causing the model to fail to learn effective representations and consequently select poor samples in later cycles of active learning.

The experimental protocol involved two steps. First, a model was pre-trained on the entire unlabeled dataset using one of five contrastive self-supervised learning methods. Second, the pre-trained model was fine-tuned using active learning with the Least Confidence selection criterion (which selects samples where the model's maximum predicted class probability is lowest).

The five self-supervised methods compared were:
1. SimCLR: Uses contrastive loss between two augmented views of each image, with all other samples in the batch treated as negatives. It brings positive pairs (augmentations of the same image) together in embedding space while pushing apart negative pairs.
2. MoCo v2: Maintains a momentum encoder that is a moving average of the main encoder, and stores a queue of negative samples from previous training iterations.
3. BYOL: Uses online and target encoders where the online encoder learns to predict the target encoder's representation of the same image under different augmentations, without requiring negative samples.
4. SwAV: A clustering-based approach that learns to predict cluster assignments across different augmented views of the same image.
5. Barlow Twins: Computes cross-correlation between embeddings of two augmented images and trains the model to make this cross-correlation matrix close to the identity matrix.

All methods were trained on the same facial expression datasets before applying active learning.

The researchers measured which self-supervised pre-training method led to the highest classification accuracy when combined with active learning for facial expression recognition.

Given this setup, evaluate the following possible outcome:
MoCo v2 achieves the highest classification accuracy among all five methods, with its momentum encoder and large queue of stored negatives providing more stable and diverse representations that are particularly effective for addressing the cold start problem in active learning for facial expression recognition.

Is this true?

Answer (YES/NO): NO